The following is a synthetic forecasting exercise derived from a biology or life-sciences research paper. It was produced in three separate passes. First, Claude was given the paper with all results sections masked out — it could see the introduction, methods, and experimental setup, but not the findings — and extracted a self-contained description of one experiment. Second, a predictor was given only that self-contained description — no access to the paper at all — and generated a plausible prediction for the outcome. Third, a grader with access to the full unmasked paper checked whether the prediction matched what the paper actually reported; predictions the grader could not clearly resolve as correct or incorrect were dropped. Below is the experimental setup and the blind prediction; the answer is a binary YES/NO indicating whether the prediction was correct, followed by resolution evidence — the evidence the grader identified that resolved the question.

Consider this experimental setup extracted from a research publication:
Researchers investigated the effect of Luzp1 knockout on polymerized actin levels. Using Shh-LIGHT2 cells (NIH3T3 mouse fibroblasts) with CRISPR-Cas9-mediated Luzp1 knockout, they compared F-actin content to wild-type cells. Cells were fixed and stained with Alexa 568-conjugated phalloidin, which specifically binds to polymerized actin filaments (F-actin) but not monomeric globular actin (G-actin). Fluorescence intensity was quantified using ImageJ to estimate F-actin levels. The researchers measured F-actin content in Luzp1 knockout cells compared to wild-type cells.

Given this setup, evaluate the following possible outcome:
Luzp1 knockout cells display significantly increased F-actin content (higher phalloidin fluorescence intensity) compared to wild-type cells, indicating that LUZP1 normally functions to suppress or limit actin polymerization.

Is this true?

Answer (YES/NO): NO